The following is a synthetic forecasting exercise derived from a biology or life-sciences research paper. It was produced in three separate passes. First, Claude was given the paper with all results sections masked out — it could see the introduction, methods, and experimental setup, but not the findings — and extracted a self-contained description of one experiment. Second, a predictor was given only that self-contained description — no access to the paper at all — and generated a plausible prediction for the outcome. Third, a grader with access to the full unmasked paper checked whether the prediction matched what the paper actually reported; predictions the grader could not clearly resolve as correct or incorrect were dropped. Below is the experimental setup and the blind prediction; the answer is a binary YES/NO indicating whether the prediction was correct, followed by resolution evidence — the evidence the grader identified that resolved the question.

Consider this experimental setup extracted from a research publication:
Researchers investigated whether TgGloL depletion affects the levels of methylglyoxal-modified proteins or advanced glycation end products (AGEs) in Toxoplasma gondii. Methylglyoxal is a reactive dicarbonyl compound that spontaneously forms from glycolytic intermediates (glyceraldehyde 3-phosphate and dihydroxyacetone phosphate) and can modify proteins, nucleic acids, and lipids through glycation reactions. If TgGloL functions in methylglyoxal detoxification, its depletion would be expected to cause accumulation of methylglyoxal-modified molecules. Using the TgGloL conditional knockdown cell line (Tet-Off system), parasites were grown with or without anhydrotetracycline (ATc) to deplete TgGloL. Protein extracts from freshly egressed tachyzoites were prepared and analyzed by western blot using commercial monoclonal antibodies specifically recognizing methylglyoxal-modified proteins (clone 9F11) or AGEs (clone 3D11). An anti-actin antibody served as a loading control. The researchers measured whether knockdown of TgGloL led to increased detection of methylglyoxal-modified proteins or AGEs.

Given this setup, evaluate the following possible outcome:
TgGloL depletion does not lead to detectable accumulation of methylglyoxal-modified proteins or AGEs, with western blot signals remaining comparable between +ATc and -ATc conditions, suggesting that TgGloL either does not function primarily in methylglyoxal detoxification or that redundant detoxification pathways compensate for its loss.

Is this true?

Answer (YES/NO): YES